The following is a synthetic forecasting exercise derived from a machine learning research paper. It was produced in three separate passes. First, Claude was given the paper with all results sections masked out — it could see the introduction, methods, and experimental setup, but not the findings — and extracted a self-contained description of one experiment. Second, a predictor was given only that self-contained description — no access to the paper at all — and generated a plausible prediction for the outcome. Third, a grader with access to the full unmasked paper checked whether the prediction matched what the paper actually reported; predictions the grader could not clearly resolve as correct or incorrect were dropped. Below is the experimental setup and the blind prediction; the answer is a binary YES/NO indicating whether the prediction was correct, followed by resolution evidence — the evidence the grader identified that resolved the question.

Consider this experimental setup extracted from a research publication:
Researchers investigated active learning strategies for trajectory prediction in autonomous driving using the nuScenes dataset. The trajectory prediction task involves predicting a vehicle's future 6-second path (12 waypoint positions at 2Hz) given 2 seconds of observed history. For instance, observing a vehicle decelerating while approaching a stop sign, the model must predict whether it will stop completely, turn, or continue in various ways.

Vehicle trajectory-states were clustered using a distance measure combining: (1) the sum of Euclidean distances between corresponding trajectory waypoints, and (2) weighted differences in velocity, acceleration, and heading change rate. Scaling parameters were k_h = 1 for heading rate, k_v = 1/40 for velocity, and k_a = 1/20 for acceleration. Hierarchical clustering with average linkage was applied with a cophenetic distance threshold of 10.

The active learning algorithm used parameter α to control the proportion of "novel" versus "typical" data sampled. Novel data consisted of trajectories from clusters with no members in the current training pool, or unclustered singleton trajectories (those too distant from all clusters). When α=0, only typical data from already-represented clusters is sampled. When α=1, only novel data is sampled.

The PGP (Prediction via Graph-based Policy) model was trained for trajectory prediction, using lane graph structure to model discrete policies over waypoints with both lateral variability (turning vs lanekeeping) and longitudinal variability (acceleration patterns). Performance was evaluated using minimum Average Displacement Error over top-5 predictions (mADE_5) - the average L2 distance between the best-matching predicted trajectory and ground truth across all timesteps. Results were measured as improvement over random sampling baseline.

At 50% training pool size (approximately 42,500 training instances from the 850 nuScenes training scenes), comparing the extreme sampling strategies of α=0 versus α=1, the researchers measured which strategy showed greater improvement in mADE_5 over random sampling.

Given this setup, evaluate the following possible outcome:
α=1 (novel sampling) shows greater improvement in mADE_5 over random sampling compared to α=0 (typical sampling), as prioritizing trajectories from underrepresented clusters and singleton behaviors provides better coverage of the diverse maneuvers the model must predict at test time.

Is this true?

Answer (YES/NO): YES